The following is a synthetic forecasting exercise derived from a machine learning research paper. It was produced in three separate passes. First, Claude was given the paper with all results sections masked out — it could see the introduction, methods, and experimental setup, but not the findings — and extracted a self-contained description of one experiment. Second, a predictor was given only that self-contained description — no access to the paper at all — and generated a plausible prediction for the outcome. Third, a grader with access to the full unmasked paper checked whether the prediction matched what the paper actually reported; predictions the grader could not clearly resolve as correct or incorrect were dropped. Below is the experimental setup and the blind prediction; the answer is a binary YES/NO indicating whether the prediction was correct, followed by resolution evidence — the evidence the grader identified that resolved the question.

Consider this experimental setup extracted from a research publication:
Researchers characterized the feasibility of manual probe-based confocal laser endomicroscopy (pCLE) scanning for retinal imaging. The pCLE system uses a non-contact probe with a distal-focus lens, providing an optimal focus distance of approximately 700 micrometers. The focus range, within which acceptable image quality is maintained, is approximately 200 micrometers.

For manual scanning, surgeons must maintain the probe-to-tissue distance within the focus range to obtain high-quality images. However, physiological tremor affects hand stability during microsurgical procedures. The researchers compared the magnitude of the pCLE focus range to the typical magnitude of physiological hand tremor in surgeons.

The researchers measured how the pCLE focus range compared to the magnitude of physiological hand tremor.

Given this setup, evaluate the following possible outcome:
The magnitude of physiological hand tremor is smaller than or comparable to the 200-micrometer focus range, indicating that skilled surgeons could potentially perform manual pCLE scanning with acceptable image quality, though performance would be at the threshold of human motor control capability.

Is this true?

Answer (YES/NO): NO